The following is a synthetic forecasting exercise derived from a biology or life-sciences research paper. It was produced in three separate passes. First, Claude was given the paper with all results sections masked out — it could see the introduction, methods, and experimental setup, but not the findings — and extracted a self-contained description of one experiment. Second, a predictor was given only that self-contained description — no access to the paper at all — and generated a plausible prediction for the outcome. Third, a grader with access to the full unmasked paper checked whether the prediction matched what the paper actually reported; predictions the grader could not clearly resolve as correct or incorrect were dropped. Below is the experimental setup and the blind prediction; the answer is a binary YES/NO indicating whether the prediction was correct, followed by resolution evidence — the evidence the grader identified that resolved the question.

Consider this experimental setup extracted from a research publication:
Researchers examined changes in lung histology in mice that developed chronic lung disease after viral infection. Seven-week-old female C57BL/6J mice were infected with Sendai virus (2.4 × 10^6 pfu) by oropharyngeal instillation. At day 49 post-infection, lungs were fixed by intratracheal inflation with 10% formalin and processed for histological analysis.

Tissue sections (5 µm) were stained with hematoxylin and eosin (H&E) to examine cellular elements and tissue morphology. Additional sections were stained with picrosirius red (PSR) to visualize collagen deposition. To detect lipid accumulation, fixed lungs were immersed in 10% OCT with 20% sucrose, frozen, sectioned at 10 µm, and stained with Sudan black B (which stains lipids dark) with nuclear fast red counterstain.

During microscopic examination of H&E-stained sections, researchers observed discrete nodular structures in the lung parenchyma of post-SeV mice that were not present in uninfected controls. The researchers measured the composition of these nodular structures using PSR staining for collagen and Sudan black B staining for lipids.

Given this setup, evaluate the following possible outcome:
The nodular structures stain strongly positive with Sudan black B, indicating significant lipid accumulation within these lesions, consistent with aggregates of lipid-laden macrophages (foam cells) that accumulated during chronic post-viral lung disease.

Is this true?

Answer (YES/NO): YES